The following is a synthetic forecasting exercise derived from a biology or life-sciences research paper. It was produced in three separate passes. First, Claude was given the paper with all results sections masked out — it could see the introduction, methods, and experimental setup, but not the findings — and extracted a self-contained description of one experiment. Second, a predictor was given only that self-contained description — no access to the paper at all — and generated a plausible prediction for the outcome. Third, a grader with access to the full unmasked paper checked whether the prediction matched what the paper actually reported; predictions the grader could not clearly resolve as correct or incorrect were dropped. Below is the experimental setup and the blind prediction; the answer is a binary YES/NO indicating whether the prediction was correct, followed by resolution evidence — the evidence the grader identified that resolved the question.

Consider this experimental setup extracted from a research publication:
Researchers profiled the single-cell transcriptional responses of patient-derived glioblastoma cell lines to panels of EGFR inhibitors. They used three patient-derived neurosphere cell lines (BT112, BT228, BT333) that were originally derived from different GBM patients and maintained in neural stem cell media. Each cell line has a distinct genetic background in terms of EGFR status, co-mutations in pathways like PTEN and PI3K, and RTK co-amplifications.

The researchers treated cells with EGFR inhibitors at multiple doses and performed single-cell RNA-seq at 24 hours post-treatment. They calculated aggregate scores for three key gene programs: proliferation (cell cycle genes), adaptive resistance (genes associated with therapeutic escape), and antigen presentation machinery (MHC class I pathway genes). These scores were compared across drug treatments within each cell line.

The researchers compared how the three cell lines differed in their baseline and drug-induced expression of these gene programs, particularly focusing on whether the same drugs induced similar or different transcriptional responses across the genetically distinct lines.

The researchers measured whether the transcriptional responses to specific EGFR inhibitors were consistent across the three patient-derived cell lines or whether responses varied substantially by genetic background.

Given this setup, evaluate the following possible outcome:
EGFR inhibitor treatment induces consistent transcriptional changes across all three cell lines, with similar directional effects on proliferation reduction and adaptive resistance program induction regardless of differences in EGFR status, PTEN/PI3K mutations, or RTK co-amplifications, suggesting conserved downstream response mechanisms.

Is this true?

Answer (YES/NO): NO